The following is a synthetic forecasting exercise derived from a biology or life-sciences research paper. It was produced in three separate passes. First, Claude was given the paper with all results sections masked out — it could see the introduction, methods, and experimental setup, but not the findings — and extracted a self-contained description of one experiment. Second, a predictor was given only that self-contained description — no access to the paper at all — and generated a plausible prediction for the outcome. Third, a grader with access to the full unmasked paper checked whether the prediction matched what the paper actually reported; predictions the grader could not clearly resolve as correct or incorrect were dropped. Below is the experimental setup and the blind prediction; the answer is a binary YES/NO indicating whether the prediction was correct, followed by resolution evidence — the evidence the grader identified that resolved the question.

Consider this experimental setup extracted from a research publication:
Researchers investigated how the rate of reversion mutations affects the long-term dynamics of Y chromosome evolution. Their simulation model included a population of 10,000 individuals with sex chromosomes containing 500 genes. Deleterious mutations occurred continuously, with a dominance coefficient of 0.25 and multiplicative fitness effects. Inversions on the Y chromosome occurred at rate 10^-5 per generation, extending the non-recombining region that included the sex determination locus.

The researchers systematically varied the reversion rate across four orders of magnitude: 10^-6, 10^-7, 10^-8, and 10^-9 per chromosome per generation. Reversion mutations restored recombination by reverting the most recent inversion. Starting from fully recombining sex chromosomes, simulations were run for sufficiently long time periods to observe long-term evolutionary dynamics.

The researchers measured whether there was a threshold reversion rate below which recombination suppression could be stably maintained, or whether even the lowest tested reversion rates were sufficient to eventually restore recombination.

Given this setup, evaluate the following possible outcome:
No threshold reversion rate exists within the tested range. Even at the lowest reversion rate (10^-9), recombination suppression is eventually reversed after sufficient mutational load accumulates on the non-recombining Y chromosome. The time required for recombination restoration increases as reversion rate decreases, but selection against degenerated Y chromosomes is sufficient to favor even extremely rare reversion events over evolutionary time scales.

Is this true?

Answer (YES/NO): NO